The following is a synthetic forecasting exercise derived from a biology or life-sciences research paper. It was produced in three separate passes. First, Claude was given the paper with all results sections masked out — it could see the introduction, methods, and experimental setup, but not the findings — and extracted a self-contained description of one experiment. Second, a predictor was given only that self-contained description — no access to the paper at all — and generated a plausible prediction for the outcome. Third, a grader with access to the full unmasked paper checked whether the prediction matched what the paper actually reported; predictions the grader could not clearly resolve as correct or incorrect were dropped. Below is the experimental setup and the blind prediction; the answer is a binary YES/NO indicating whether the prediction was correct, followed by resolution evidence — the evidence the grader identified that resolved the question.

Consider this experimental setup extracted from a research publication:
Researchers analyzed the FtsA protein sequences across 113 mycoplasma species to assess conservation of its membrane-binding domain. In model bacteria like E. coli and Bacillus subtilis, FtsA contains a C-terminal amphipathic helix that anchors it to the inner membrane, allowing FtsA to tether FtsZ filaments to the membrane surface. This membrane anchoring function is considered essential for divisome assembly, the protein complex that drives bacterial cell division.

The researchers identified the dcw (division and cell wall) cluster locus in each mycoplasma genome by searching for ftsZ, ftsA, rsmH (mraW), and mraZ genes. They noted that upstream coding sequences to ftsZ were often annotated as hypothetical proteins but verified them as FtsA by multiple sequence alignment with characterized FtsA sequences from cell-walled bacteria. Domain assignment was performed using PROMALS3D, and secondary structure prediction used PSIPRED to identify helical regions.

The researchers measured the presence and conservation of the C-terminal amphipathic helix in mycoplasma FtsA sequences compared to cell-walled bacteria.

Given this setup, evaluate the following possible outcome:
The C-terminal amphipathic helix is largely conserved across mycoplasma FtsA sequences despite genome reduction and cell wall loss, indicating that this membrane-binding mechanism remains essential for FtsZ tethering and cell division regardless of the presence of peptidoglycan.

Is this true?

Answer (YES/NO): NO